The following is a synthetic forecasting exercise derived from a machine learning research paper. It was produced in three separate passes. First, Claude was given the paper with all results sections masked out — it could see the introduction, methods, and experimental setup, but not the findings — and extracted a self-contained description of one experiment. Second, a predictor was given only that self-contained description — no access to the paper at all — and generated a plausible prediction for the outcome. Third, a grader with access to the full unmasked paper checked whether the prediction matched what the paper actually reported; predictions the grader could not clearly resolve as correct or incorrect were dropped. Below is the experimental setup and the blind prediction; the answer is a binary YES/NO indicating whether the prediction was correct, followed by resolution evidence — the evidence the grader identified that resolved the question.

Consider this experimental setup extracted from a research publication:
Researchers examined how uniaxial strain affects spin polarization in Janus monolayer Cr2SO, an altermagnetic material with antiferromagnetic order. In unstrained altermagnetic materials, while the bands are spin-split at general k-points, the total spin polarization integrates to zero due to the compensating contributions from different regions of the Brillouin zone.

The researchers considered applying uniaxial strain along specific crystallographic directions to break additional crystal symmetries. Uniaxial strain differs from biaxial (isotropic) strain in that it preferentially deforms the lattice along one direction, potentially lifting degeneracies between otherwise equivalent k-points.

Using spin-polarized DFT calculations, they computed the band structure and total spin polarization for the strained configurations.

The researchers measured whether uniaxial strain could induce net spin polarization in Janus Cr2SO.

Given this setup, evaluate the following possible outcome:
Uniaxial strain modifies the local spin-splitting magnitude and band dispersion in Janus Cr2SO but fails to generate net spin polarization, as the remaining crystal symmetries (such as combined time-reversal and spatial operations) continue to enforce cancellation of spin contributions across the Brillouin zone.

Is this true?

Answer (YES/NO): NO